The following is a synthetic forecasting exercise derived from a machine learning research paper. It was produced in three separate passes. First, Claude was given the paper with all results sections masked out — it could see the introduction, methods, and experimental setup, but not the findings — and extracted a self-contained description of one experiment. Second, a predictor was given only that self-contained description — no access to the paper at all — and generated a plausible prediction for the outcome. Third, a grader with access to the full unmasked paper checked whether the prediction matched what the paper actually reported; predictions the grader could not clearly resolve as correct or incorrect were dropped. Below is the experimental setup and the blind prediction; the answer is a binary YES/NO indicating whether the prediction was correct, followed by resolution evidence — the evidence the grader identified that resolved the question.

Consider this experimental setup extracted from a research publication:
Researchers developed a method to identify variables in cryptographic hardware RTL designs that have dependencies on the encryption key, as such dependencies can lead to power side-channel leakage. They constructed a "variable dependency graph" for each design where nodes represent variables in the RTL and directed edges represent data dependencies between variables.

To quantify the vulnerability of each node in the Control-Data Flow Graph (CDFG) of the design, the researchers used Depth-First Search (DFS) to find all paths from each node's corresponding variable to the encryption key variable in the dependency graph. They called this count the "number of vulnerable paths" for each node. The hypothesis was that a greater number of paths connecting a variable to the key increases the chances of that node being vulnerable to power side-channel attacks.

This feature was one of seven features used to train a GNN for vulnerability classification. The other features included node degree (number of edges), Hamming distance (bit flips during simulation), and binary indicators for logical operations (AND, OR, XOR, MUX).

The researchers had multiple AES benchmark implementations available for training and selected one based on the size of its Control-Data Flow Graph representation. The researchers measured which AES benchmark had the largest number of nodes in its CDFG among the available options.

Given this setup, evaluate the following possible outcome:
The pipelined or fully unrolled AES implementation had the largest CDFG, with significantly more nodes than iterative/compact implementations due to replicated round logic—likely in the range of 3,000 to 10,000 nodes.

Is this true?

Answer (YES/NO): NO